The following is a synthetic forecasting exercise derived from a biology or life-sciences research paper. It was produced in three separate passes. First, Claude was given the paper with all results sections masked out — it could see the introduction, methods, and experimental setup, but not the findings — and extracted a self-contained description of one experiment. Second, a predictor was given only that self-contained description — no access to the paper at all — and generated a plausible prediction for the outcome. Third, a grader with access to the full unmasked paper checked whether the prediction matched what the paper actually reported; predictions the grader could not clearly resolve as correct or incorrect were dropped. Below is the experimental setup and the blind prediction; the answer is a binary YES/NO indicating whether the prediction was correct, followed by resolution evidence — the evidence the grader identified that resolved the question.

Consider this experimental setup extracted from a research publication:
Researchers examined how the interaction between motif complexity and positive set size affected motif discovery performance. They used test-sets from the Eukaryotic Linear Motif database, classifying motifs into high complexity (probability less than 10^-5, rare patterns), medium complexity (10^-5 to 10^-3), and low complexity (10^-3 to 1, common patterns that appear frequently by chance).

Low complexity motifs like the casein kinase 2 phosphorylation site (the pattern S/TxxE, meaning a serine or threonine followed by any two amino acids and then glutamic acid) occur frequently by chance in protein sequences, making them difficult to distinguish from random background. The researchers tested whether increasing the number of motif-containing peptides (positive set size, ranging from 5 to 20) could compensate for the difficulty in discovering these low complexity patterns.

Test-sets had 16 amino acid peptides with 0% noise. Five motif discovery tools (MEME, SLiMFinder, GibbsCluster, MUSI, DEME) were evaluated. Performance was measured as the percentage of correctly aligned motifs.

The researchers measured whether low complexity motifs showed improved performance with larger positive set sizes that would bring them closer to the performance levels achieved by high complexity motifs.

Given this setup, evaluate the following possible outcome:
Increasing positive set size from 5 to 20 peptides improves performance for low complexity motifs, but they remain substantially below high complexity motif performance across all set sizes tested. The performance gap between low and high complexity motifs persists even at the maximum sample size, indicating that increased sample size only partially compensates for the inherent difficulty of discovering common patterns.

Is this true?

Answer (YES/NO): NO